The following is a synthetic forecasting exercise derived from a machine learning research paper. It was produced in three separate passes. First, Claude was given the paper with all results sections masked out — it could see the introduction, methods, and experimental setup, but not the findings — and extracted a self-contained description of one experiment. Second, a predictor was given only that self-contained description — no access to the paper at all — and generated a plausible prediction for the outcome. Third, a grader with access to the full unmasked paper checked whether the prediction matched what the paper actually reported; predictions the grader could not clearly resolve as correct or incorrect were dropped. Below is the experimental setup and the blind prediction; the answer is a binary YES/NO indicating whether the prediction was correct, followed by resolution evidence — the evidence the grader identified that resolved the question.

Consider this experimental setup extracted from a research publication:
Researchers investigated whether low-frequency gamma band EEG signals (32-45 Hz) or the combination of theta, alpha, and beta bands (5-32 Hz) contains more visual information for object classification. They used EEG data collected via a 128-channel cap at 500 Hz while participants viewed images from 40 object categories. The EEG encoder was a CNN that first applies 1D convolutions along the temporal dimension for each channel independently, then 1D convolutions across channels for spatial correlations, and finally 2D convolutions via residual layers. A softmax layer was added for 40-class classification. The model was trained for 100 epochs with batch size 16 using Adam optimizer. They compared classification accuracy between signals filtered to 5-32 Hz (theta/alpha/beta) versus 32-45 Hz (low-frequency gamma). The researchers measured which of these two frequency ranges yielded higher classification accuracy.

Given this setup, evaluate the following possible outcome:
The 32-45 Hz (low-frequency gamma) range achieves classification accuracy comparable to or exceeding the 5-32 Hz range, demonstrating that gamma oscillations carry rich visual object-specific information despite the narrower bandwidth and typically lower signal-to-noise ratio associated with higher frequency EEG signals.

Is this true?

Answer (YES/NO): YES